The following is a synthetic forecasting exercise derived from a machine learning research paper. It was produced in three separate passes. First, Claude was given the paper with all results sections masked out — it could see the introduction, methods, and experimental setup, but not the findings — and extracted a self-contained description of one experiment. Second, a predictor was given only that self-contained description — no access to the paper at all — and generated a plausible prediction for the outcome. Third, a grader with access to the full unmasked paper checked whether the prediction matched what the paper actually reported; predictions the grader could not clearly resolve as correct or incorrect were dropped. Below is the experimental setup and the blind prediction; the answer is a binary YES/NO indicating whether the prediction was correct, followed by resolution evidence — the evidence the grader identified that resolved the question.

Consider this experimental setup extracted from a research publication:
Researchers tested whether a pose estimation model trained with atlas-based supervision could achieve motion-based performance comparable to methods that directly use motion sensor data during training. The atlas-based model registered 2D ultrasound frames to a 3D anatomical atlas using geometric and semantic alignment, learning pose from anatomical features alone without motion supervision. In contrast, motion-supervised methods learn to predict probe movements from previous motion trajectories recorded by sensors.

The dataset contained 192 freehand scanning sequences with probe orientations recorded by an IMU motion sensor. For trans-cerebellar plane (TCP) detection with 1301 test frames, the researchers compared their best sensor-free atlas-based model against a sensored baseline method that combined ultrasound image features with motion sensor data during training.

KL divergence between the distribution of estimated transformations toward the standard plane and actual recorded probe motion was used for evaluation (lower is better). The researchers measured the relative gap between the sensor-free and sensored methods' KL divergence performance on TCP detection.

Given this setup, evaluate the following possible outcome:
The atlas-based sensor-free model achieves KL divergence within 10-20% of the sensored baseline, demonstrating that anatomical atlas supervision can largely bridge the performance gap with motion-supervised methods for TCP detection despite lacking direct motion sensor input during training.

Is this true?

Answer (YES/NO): NO